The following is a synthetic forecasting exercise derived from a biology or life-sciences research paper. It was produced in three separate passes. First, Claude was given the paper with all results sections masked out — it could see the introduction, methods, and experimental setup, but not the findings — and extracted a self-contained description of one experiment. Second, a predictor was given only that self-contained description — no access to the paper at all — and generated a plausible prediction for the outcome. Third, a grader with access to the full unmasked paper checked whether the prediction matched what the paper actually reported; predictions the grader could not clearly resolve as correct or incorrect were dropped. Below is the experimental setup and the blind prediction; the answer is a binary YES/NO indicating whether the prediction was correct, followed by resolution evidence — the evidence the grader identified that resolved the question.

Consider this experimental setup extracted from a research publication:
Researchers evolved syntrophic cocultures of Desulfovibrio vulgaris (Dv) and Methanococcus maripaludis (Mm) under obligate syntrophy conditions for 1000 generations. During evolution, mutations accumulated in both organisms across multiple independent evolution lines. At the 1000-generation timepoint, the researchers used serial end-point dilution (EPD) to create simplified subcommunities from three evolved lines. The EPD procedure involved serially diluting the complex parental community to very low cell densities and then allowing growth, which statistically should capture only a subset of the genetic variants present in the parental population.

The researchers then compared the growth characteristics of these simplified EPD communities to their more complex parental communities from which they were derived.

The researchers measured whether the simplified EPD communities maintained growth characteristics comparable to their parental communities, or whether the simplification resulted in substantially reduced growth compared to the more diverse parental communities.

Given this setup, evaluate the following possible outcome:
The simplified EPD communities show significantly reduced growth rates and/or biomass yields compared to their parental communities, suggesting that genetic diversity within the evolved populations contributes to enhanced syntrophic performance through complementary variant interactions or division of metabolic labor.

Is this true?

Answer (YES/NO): NO